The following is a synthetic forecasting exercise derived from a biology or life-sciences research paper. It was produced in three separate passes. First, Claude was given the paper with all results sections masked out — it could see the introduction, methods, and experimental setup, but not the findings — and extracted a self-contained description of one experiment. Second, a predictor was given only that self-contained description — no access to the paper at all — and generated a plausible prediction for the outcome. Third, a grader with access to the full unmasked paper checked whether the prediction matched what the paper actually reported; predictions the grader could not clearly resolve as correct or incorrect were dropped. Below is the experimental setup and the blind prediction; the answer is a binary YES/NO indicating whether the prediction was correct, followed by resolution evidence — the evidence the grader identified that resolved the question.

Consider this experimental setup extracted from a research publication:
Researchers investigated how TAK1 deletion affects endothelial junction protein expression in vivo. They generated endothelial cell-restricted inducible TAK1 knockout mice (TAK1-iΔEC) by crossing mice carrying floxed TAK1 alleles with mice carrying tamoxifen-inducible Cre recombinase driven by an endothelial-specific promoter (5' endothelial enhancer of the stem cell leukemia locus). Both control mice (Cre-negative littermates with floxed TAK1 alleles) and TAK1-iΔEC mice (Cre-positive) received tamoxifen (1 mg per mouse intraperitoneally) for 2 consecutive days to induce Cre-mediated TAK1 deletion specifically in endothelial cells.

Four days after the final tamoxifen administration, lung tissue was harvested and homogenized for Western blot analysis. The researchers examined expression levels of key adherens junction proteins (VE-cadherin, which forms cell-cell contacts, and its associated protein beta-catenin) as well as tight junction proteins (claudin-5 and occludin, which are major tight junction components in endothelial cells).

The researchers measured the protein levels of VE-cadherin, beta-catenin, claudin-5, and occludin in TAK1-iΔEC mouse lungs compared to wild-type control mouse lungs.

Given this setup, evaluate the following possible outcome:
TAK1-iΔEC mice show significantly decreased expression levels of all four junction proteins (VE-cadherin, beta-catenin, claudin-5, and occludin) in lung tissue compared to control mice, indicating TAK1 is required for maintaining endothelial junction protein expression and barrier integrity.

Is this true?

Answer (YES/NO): YES